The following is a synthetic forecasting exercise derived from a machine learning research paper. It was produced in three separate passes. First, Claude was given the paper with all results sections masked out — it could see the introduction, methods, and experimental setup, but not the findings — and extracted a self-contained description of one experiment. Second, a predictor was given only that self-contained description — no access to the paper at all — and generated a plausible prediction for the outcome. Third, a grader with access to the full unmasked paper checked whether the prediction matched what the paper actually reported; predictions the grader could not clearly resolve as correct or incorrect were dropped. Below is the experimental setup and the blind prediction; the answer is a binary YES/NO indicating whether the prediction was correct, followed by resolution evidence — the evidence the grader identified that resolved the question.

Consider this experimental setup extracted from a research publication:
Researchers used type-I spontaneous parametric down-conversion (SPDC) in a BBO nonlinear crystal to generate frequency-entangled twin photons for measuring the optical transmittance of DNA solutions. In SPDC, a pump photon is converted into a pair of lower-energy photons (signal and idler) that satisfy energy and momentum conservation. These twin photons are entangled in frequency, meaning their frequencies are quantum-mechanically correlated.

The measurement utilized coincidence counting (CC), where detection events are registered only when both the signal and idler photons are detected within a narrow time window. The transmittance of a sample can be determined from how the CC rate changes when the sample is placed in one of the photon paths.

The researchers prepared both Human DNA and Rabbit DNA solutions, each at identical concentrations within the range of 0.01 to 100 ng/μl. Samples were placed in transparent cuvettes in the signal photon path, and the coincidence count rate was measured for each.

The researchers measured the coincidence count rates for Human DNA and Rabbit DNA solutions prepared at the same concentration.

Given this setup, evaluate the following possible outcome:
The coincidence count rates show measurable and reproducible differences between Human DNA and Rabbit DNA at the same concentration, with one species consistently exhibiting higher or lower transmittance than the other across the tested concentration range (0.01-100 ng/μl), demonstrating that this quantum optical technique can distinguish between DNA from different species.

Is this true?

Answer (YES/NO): NO